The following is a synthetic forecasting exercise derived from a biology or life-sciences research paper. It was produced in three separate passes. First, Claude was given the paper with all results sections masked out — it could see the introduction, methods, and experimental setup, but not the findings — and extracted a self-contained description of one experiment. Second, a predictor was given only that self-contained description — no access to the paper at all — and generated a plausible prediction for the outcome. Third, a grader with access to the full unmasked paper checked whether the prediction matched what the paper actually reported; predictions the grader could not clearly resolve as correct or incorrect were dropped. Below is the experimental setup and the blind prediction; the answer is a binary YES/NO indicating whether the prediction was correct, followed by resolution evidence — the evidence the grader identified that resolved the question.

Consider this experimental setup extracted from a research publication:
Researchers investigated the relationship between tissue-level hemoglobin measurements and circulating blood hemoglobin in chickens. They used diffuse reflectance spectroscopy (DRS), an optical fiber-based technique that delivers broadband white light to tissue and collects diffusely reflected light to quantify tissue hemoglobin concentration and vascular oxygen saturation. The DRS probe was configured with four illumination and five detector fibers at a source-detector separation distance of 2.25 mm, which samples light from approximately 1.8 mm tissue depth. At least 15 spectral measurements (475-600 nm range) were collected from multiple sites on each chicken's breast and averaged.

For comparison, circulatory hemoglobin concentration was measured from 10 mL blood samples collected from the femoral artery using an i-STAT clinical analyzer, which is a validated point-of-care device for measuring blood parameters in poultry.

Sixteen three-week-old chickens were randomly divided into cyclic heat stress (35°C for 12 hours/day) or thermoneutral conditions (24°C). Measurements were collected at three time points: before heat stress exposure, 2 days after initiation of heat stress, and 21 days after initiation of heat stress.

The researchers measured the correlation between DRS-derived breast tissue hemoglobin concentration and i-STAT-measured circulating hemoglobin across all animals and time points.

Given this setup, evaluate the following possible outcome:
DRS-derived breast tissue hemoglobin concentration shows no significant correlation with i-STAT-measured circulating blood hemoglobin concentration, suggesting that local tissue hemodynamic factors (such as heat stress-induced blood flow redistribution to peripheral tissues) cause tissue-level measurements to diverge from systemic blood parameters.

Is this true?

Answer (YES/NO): NO